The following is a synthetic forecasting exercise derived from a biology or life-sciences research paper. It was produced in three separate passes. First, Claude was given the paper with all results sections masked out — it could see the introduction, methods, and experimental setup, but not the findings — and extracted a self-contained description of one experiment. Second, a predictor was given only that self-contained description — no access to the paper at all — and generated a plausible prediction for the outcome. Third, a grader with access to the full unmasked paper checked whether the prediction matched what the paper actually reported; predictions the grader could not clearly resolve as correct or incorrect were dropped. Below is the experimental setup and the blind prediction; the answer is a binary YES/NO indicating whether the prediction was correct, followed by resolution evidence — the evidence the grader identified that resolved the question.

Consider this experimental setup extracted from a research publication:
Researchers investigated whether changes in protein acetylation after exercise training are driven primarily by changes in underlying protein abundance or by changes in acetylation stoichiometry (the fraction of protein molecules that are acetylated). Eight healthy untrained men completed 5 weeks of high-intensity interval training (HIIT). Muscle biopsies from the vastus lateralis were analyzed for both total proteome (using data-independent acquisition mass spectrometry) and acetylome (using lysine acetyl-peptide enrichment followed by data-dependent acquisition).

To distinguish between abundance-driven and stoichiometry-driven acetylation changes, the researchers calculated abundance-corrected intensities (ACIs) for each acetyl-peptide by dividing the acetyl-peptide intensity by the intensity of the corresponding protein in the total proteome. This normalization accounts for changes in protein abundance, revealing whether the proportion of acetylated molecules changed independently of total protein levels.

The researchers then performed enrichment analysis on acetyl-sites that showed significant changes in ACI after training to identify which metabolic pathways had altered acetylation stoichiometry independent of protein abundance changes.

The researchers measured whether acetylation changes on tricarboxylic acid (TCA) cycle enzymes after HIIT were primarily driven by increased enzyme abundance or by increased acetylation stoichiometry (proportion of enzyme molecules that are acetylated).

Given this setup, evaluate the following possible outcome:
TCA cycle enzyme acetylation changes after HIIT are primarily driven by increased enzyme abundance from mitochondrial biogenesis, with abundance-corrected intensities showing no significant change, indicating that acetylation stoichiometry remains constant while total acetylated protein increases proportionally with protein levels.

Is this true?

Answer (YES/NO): NO